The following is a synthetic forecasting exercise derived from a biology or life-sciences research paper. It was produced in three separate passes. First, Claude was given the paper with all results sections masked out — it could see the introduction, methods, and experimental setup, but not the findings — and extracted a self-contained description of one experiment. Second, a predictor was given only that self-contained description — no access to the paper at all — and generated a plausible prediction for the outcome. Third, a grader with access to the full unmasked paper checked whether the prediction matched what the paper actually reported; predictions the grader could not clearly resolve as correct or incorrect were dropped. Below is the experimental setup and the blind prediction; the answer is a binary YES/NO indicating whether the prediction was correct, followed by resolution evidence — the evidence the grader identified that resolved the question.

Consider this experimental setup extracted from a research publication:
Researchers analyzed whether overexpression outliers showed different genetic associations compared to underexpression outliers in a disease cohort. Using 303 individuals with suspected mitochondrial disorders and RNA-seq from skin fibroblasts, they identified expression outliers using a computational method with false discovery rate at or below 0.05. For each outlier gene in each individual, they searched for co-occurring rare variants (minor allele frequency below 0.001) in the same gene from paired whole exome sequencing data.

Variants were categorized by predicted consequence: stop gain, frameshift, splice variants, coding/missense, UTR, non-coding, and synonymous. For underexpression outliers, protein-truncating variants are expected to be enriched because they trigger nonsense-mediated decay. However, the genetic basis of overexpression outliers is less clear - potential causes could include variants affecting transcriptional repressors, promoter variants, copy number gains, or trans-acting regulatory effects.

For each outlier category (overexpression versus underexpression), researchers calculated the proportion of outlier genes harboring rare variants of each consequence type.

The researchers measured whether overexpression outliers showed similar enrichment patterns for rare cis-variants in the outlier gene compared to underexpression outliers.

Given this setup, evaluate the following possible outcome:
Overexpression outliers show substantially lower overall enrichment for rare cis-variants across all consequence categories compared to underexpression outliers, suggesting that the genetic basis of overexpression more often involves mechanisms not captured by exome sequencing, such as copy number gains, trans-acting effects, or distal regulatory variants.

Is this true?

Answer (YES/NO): YES